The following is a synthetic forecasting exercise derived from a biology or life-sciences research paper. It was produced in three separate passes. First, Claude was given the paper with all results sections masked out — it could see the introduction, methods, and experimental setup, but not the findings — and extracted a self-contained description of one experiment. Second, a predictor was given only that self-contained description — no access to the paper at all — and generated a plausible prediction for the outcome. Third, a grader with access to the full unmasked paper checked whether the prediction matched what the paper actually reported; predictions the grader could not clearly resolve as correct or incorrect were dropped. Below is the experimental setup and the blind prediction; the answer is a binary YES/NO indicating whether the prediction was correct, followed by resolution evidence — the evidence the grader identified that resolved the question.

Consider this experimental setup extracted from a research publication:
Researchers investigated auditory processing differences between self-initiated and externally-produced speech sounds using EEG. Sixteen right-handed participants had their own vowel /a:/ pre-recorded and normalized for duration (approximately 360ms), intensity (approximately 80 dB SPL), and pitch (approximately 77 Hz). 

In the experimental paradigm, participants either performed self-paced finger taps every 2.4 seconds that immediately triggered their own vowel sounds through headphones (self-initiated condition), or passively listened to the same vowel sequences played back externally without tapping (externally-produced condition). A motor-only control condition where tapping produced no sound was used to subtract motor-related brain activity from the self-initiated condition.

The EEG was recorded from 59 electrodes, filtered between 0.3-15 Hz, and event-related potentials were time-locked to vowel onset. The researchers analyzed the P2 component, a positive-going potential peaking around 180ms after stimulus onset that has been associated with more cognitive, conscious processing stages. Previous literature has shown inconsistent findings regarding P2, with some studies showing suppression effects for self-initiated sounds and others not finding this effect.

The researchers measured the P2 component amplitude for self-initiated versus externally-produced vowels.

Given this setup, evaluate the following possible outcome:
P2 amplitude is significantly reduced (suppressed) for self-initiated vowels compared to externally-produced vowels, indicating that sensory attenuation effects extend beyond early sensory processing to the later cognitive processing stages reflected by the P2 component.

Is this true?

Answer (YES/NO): YES